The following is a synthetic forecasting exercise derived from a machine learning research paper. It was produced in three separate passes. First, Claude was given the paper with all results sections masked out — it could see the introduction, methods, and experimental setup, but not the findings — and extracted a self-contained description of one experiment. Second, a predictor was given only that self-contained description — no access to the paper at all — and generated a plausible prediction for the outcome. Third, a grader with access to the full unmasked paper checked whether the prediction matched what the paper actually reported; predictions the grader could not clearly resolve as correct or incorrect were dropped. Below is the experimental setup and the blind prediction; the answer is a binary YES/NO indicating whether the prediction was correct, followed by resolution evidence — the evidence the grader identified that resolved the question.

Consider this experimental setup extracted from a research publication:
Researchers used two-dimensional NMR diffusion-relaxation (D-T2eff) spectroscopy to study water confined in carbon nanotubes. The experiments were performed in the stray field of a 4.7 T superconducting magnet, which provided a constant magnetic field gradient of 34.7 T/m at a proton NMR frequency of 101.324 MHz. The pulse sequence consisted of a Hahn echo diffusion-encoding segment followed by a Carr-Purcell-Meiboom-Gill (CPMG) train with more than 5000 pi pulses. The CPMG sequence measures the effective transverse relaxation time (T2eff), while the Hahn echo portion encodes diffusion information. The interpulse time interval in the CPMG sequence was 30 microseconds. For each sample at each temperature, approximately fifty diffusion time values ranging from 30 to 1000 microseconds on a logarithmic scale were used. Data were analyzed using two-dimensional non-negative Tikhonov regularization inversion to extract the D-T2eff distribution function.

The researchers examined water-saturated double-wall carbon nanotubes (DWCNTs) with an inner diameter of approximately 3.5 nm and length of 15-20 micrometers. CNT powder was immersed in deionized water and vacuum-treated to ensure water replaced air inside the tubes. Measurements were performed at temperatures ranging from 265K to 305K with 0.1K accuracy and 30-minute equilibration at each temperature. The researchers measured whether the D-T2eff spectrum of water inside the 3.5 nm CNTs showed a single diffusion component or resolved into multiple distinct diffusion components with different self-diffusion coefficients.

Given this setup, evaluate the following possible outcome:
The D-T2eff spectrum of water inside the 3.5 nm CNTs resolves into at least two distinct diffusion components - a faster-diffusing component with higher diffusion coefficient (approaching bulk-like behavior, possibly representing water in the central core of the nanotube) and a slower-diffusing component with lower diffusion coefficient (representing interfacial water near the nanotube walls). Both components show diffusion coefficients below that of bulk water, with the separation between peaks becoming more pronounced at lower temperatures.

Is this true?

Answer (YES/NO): NO